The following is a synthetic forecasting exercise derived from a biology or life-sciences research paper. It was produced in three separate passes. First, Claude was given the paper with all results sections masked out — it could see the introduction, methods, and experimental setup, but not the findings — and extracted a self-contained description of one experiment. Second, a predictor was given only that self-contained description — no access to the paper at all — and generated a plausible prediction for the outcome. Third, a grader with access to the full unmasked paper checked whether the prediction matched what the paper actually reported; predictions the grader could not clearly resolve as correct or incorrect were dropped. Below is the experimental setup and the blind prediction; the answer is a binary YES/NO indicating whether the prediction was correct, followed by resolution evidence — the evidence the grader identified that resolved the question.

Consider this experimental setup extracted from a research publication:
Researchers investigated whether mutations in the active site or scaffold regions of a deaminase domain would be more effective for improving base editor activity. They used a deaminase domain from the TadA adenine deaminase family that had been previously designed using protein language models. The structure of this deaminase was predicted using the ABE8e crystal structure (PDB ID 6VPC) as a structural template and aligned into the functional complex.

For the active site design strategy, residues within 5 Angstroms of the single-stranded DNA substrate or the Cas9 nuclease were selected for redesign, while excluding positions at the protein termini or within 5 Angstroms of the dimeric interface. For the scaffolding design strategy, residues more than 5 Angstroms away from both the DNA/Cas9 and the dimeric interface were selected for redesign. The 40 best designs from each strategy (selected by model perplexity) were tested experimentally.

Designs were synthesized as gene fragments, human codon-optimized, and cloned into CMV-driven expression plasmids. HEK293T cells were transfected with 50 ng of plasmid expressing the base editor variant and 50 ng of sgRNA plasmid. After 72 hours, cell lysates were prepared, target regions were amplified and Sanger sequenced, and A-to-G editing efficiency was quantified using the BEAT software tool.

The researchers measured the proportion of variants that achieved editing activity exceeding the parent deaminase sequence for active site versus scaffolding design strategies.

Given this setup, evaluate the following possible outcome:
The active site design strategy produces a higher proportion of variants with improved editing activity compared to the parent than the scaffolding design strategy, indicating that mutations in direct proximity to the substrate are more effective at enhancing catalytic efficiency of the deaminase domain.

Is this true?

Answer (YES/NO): YES